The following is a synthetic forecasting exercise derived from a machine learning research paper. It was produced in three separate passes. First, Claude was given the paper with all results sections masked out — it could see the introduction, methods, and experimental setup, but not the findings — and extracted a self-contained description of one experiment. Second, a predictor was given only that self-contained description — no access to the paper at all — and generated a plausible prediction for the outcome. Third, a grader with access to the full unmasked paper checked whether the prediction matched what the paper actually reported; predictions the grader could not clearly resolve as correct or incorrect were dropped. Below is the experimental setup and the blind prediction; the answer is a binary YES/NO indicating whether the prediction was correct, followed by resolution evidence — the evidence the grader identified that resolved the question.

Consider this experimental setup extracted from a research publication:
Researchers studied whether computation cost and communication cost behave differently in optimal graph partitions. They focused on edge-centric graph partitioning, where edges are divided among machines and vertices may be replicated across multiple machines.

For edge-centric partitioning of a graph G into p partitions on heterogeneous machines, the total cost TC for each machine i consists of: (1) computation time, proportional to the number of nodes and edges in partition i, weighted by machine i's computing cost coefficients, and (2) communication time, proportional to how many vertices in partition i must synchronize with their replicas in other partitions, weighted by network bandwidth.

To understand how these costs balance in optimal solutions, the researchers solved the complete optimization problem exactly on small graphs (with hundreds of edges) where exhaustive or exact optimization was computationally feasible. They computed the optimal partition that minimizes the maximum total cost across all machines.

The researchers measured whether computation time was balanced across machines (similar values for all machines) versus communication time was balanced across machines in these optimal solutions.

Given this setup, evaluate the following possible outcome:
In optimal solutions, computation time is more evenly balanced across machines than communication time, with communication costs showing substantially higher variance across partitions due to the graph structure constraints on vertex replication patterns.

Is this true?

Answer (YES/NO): YES